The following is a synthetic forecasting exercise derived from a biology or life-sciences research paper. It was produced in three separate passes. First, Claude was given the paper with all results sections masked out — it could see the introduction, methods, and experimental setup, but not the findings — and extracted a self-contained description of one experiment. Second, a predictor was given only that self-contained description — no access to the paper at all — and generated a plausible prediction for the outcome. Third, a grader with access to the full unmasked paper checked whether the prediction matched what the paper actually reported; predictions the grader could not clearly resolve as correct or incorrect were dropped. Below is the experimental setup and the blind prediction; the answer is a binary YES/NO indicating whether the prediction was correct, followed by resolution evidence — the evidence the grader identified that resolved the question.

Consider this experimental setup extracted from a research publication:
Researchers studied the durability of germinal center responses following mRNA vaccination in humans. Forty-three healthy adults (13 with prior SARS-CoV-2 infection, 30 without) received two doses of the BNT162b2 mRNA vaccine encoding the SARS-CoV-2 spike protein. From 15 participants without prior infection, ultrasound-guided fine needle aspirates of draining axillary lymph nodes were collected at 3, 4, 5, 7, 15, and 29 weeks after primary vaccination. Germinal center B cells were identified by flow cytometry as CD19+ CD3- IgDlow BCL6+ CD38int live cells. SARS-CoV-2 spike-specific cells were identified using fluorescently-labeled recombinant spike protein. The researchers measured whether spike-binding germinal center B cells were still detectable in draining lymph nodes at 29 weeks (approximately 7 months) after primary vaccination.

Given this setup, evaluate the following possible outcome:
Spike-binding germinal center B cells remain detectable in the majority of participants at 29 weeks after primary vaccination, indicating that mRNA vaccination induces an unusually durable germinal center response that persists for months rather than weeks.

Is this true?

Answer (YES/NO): YES